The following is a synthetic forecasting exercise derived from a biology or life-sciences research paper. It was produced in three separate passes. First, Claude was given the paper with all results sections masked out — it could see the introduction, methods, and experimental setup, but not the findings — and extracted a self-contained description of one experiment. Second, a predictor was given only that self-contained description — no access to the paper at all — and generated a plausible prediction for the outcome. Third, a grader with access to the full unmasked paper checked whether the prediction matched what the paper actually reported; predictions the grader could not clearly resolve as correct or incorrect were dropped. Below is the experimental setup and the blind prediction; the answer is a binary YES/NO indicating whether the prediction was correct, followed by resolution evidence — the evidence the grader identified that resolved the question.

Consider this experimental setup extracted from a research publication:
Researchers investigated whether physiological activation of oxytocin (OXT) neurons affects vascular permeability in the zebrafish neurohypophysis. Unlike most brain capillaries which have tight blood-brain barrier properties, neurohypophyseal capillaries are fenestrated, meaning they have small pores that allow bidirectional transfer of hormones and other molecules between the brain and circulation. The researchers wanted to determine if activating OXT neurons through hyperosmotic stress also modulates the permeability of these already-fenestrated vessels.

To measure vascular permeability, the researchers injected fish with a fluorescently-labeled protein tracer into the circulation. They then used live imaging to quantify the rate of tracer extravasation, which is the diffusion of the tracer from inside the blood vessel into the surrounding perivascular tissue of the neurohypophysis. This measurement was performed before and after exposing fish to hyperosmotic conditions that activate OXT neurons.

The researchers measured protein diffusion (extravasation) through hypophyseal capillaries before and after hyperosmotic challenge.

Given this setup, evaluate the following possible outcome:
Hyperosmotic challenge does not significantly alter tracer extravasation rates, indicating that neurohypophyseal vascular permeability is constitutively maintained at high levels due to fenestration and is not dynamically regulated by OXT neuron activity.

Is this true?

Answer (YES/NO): NO